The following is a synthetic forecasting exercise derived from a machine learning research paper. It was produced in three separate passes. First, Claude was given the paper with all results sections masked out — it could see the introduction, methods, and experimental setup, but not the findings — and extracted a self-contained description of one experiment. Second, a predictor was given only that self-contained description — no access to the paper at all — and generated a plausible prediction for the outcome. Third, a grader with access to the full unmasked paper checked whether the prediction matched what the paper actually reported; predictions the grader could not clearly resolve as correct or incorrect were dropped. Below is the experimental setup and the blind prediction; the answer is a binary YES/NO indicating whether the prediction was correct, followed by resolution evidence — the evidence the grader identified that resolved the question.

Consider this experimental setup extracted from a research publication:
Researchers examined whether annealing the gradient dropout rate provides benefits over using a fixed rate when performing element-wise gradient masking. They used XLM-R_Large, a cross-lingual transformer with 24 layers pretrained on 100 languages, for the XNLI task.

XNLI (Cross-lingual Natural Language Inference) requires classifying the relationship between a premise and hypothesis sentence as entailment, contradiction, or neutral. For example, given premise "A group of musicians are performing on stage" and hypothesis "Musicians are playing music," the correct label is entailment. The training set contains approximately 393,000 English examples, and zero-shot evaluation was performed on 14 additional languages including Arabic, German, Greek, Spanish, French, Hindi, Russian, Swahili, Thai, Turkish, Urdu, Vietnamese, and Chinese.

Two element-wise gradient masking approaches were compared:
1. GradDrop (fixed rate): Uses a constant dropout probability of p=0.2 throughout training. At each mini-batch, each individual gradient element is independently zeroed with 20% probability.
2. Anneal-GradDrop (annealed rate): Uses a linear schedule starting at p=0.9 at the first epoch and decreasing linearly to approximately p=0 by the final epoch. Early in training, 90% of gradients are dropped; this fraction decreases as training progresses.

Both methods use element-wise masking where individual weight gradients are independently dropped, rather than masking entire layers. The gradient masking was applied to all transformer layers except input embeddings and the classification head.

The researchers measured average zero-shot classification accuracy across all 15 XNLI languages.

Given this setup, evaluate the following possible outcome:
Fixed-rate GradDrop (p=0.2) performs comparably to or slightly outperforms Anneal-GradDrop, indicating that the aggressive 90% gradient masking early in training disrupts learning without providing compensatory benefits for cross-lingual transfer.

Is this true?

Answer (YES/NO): YES